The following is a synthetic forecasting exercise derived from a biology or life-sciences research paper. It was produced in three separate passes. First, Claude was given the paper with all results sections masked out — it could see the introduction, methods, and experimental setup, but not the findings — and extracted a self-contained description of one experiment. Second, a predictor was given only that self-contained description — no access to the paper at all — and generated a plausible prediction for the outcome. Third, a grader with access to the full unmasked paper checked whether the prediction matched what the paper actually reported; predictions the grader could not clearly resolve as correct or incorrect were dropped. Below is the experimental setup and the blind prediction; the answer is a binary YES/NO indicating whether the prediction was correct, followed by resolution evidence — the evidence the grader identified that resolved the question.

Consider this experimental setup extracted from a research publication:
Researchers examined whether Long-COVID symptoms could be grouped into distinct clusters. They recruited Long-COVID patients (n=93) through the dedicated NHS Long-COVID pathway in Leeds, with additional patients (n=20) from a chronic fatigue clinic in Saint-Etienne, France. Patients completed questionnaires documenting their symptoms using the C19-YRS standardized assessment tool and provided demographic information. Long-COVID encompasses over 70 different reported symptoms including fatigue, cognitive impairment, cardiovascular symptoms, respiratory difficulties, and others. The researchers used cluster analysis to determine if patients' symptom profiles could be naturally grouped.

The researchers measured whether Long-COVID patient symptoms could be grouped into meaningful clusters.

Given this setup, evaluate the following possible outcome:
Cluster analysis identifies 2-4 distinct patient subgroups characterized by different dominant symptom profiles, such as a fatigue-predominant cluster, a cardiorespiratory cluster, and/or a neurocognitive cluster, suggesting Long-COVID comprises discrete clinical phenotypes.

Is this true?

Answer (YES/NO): YES